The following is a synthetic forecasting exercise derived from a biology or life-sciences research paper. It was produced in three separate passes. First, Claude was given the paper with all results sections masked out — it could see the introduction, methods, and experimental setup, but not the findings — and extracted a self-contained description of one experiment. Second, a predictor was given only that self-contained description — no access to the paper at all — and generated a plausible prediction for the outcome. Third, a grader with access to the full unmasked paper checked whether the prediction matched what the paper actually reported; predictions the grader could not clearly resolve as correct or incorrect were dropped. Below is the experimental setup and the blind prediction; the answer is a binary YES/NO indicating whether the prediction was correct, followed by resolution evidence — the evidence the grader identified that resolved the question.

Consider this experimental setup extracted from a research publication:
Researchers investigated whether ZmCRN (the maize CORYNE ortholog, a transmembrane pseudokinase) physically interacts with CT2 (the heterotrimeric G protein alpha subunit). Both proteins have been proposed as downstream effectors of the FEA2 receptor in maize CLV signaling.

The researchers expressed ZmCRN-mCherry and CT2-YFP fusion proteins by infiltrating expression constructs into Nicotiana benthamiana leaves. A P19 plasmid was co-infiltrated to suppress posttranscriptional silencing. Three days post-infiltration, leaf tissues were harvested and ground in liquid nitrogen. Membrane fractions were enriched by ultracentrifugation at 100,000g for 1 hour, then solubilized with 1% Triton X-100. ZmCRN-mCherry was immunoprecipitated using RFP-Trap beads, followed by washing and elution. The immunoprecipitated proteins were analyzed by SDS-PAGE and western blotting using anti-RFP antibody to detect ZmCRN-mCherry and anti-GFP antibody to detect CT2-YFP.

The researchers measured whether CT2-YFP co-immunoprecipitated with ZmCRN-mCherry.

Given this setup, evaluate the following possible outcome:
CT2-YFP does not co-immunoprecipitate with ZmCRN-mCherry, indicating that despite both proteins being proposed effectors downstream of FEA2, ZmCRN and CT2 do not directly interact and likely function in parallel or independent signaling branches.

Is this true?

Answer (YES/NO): YES